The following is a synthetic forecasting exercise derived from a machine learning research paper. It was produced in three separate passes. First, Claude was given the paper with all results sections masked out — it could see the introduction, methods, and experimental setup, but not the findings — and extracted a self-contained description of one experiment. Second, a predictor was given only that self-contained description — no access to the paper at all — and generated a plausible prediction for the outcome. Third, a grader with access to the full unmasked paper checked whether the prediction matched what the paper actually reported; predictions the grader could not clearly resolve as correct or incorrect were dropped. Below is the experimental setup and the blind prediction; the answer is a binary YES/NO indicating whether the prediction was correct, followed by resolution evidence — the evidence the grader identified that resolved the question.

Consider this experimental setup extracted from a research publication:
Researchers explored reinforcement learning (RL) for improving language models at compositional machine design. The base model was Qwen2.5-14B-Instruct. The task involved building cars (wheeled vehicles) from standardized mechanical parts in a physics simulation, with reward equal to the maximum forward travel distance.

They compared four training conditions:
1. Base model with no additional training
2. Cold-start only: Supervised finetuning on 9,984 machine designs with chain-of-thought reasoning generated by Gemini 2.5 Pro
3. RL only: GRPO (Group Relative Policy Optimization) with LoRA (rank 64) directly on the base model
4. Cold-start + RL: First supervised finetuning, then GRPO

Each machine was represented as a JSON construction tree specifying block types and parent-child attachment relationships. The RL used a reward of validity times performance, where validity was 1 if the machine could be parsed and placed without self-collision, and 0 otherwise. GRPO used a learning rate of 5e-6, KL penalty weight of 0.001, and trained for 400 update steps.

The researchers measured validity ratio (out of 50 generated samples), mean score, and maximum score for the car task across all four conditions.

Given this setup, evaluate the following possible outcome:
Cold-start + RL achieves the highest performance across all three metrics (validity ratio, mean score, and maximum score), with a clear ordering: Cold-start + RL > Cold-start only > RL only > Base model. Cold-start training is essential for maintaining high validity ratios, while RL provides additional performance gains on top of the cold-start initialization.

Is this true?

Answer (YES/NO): NO